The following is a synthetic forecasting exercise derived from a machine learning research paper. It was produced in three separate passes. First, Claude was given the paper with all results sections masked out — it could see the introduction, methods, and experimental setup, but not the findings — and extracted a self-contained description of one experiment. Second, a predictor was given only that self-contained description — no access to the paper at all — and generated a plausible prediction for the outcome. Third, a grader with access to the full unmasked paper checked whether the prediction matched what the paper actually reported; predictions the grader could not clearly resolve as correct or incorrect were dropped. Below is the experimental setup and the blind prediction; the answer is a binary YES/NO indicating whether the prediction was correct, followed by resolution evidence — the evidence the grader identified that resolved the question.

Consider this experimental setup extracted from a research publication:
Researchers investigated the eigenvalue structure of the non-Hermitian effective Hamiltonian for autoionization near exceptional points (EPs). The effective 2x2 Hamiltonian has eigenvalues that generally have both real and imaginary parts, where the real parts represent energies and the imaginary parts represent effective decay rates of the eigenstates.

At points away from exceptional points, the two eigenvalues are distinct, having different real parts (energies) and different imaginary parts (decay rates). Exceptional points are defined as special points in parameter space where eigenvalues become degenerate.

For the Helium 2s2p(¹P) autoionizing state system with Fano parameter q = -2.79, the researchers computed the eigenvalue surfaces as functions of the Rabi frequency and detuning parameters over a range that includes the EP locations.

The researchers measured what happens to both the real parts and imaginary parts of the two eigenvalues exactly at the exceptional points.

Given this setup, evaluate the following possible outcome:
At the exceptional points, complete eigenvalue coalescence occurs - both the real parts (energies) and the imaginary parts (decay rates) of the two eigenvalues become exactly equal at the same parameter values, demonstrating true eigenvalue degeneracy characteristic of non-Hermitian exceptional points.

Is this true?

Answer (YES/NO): YES